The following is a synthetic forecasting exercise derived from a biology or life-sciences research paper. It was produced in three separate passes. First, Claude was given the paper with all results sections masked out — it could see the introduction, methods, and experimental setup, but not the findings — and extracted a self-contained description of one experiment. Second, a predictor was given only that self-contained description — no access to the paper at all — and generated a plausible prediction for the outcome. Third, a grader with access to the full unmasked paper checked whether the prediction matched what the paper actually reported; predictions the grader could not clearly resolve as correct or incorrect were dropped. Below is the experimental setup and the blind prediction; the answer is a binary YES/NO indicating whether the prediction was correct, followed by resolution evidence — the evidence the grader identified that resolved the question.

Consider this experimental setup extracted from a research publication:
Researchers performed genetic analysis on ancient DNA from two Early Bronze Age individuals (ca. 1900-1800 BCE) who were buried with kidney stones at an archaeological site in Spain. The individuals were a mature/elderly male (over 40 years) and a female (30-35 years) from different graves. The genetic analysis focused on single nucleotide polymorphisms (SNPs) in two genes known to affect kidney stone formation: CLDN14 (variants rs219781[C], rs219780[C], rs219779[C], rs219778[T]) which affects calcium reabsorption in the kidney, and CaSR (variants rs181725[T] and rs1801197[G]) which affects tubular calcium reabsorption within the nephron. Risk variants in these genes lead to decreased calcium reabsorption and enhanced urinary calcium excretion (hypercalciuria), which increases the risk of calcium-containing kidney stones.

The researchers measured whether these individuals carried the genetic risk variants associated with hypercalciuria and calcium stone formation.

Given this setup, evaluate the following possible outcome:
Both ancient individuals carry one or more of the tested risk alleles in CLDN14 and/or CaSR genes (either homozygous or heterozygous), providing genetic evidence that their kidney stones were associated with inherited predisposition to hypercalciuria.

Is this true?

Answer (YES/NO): NO